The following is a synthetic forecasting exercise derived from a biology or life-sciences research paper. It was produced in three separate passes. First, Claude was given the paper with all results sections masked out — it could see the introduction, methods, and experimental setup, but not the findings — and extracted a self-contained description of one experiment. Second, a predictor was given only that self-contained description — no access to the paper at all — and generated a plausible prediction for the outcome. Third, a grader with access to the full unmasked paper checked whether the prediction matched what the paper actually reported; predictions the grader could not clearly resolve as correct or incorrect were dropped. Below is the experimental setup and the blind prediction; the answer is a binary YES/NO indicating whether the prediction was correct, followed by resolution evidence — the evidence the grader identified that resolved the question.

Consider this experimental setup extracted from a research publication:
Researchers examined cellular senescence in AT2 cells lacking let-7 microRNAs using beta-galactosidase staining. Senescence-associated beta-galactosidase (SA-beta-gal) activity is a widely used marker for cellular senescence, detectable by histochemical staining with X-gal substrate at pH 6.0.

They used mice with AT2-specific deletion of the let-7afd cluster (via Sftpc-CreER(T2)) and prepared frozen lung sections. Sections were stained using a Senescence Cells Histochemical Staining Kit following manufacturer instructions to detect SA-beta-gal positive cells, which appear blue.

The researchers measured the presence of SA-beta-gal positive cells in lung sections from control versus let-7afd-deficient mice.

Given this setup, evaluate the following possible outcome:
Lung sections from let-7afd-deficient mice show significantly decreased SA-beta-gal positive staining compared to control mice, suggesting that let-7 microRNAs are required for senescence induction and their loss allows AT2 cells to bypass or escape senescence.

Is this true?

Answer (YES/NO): NO